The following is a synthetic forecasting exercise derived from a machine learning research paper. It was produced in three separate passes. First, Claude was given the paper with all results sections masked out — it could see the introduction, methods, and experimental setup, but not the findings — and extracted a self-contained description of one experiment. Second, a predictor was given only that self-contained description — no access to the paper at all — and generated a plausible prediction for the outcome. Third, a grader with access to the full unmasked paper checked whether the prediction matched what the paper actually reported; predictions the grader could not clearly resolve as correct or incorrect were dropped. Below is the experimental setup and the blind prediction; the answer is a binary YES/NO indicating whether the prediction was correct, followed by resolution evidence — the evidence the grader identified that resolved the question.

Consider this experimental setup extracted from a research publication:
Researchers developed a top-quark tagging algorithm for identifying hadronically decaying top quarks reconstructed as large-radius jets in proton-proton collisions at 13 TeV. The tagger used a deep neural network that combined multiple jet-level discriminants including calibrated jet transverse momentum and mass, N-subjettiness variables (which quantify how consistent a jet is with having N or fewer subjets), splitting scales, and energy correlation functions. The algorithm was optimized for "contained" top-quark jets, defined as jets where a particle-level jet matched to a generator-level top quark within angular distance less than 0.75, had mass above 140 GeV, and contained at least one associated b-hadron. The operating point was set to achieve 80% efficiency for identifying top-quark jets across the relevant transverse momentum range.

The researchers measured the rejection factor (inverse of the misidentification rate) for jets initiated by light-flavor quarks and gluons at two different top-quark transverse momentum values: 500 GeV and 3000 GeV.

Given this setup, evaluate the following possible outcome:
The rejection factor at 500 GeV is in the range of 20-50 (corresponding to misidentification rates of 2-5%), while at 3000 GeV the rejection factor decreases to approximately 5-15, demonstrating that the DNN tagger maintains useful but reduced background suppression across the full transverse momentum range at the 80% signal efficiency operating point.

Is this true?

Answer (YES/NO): YES